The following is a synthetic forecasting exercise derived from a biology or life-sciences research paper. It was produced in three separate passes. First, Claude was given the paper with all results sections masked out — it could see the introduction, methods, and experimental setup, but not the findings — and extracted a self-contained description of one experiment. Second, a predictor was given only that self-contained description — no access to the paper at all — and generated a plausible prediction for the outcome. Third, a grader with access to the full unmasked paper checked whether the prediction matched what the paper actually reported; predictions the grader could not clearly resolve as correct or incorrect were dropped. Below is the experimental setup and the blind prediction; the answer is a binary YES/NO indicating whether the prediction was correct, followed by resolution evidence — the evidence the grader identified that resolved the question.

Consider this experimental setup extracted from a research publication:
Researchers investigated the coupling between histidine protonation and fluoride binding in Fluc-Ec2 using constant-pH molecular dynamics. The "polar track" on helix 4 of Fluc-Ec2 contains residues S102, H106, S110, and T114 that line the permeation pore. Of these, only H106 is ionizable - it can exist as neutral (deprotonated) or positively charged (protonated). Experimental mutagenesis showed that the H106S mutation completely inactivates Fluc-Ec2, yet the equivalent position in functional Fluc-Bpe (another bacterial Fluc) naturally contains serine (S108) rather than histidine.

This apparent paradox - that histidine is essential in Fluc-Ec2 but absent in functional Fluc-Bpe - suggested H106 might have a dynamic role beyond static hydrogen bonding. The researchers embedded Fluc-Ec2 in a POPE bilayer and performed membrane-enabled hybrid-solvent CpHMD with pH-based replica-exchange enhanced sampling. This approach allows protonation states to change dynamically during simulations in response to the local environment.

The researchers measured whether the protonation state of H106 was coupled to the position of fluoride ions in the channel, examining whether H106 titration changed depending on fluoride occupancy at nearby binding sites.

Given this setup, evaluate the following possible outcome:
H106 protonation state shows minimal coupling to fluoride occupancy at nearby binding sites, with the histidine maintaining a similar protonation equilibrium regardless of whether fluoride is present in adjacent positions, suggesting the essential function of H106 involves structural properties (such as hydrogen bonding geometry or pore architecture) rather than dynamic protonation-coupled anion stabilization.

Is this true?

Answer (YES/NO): NO